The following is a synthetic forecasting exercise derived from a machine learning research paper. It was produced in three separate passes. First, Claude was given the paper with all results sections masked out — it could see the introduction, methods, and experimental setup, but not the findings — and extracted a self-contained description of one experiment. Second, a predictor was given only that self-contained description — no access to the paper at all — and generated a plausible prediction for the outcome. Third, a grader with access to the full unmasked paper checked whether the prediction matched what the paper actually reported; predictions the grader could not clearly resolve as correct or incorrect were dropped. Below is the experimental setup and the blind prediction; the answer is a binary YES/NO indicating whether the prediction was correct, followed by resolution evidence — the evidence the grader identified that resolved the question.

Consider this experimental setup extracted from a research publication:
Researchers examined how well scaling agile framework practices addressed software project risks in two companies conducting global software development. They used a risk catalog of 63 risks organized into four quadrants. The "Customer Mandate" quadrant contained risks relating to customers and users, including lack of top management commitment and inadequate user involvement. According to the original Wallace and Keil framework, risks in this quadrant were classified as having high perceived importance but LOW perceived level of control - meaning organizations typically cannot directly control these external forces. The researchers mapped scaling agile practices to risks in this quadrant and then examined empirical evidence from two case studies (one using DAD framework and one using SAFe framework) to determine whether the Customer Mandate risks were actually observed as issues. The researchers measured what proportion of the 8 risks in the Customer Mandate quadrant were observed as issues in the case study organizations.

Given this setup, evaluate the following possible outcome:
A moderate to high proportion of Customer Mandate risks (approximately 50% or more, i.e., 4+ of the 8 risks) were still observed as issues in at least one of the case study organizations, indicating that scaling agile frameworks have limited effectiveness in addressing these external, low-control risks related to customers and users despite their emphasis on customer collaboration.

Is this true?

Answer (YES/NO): NO